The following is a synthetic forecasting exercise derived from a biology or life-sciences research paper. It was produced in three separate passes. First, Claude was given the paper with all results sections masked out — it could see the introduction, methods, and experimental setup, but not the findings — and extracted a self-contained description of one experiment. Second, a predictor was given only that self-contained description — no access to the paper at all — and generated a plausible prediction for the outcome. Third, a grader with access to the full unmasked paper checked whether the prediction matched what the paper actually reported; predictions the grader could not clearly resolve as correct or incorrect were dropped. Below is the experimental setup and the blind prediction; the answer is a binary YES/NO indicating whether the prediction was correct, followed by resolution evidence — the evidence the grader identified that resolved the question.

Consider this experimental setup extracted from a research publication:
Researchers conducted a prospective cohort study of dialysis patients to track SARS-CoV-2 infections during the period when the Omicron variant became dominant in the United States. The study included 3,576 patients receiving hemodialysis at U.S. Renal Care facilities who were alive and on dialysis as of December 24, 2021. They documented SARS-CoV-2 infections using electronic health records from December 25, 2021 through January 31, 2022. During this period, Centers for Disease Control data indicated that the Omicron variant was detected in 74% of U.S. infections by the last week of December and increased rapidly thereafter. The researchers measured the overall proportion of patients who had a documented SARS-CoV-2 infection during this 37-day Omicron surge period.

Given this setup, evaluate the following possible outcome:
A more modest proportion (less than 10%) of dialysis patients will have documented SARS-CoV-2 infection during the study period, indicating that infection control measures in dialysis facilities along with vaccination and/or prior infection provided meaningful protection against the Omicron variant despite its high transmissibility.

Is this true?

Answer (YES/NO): YES